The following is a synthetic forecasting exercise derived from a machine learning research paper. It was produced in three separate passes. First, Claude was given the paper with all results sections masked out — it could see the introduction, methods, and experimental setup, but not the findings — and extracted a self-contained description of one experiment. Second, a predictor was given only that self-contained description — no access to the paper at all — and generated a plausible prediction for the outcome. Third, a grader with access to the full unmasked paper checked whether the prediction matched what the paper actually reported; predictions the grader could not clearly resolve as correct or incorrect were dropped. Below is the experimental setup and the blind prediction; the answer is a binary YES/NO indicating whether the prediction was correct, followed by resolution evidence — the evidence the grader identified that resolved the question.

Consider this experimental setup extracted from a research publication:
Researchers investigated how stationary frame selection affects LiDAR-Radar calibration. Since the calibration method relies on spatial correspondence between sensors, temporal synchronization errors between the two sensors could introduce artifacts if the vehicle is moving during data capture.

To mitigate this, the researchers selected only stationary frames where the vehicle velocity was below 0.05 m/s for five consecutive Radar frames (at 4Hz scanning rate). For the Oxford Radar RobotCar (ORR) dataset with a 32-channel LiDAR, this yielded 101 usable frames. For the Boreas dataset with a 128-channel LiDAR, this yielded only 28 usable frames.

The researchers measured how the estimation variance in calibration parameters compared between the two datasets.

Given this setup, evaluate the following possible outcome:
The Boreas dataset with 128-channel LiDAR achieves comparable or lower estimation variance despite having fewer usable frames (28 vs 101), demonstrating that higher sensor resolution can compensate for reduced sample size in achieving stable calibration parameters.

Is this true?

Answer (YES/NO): YES